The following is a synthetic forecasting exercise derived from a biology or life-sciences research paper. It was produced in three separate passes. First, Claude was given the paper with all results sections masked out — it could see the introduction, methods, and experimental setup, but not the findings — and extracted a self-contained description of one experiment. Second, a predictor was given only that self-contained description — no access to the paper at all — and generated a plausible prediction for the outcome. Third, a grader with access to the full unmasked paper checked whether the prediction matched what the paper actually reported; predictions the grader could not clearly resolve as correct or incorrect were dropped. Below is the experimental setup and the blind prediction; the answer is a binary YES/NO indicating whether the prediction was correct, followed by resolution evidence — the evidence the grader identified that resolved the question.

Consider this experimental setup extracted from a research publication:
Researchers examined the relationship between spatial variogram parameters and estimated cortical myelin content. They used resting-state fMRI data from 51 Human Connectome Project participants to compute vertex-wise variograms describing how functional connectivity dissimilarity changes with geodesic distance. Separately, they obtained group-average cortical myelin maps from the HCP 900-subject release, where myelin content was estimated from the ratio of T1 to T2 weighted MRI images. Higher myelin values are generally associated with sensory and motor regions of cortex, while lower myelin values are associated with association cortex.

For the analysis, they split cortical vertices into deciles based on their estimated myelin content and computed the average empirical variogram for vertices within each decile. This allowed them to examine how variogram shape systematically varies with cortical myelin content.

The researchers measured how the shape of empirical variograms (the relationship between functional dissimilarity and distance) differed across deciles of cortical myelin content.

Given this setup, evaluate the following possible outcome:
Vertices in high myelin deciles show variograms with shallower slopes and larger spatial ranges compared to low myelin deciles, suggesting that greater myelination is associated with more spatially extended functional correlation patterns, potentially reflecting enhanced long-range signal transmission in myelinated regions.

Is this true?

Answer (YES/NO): YES